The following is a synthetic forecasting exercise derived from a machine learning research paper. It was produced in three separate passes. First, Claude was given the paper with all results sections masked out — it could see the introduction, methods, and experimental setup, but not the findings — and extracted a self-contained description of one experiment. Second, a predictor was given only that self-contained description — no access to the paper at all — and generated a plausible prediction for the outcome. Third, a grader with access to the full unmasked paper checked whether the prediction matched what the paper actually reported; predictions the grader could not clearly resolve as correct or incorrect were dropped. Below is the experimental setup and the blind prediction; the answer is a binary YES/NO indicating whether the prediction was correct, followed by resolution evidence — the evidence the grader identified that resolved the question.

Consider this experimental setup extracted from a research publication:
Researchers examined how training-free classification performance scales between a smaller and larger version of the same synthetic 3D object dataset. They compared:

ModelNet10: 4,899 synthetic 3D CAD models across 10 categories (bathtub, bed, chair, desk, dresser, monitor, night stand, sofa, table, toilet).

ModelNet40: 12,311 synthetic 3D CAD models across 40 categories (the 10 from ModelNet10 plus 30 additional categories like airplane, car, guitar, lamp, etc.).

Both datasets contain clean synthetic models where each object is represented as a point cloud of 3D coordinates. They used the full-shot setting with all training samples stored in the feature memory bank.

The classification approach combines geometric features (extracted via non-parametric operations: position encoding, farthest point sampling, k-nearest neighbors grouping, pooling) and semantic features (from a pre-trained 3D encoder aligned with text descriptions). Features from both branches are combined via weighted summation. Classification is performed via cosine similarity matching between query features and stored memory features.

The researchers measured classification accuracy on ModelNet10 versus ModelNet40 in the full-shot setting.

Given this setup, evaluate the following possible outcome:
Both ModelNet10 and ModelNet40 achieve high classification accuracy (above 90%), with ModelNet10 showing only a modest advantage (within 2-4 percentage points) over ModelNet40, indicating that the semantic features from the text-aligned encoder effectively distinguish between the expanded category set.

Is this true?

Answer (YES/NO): NO